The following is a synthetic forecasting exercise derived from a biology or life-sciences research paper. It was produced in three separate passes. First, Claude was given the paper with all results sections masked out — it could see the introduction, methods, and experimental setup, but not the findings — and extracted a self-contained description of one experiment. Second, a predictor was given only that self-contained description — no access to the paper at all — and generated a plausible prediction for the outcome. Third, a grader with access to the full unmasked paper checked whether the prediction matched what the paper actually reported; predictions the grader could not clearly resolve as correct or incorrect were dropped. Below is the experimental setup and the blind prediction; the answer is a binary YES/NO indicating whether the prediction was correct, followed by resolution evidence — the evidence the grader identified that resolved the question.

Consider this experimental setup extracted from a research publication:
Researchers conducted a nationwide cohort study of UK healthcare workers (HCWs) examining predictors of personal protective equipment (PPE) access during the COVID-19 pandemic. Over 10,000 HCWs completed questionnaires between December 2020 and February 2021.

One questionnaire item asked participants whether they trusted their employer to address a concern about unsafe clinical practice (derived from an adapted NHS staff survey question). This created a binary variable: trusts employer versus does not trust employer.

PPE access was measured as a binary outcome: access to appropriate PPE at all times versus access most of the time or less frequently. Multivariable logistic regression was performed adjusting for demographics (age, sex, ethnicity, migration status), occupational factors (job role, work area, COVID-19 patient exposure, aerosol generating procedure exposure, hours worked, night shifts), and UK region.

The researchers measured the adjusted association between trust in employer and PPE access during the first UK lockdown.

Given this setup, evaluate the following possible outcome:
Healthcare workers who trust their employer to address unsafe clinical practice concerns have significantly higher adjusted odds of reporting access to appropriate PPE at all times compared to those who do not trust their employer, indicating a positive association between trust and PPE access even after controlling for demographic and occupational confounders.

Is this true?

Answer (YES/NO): YES